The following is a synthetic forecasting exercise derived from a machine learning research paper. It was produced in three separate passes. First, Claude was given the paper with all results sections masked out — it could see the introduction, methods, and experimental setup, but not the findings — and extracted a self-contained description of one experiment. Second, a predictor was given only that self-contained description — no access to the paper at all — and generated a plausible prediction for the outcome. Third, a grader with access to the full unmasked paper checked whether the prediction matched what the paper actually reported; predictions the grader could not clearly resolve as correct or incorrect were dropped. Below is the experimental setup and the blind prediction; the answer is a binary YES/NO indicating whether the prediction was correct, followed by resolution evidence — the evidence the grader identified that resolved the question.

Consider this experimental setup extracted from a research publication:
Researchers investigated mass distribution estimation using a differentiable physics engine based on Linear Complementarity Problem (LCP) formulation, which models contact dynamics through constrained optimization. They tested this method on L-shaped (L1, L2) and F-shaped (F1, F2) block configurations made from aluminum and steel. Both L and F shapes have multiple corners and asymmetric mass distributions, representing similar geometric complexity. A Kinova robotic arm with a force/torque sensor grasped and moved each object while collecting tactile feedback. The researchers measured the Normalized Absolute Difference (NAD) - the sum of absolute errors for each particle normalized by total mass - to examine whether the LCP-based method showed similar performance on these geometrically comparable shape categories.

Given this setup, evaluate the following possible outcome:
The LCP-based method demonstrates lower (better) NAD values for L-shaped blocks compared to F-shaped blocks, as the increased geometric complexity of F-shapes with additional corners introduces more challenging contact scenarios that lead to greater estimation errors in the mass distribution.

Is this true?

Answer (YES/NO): YES